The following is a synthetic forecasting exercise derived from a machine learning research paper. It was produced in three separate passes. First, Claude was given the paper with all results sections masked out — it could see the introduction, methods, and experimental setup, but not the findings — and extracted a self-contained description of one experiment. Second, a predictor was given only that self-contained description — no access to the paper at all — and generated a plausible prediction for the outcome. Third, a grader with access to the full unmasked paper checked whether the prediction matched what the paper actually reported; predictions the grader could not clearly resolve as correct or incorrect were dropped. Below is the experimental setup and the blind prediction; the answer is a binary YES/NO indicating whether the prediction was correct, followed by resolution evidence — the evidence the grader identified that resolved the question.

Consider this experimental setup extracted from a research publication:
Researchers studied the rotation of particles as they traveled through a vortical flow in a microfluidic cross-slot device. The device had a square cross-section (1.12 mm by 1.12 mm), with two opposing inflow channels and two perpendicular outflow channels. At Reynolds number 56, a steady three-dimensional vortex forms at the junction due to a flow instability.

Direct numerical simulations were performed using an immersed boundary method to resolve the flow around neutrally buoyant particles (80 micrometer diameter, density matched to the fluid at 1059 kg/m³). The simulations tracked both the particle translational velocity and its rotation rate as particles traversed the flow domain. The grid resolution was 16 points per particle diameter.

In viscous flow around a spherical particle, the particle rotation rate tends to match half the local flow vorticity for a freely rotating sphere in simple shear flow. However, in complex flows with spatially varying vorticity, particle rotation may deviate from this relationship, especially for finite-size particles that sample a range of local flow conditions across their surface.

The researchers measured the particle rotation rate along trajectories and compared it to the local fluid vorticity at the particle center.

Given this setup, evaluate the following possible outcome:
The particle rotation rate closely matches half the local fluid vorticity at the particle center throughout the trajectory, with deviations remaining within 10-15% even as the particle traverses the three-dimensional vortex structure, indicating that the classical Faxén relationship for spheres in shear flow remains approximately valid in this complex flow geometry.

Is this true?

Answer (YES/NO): NO